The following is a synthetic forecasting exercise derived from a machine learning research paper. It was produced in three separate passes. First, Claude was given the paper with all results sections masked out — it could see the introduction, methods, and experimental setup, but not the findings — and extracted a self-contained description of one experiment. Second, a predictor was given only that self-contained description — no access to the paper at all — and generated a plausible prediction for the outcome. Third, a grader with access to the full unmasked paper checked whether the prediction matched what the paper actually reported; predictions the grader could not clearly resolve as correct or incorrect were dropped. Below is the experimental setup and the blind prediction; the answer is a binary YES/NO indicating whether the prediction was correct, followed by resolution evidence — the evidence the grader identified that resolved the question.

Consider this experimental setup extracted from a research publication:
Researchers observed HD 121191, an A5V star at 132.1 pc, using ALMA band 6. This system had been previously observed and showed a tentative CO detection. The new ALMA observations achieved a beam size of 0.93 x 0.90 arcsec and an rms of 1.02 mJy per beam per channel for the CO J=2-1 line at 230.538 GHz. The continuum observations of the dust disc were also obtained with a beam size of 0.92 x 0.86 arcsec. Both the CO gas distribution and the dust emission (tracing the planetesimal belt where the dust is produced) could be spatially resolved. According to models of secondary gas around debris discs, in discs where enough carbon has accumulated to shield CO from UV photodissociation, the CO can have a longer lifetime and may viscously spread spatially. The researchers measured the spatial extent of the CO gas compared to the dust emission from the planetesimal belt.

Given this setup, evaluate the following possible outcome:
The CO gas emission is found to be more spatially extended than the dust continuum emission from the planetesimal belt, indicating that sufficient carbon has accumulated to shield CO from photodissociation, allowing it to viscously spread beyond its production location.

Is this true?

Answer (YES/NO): NO